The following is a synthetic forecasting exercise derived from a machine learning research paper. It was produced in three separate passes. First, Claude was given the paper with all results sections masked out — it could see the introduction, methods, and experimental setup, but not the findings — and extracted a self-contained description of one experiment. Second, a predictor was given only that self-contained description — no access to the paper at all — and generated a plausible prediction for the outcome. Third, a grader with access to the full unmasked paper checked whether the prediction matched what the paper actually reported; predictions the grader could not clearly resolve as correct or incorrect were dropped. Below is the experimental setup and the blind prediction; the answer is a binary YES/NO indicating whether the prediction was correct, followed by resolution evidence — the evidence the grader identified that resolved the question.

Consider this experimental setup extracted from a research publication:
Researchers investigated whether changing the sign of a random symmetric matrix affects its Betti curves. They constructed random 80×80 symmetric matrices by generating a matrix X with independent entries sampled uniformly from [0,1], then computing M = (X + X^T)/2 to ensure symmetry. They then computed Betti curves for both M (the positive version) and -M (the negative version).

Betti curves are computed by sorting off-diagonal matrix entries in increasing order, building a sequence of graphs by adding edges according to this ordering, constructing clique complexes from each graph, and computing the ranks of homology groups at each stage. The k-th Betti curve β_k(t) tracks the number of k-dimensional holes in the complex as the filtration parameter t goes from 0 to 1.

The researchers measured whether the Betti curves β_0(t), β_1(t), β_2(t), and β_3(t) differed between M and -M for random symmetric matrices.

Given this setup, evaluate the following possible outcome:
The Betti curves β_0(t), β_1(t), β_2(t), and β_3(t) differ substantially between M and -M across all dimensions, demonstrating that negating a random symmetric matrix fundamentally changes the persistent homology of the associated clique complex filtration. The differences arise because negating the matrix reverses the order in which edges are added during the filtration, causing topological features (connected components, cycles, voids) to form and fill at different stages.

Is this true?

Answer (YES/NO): NO